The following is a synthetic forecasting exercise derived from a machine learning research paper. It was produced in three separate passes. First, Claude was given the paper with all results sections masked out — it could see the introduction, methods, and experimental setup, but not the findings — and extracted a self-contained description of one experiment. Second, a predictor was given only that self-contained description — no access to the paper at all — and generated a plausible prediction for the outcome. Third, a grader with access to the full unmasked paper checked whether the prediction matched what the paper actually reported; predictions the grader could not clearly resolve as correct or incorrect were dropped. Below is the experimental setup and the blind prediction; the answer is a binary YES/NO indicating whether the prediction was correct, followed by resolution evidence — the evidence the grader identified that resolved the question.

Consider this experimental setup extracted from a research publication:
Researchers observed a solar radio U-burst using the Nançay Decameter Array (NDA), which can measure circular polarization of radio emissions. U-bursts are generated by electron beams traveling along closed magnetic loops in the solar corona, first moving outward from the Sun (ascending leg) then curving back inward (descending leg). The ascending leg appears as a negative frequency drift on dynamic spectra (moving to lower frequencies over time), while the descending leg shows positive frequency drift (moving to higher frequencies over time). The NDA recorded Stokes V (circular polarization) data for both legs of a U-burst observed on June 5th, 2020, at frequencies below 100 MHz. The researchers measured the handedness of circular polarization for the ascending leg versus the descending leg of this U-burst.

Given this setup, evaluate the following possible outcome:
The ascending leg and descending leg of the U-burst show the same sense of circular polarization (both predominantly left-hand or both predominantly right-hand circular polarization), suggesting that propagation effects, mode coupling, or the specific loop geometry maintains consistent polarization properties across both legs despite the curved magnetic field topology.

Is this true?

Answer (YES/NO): NO